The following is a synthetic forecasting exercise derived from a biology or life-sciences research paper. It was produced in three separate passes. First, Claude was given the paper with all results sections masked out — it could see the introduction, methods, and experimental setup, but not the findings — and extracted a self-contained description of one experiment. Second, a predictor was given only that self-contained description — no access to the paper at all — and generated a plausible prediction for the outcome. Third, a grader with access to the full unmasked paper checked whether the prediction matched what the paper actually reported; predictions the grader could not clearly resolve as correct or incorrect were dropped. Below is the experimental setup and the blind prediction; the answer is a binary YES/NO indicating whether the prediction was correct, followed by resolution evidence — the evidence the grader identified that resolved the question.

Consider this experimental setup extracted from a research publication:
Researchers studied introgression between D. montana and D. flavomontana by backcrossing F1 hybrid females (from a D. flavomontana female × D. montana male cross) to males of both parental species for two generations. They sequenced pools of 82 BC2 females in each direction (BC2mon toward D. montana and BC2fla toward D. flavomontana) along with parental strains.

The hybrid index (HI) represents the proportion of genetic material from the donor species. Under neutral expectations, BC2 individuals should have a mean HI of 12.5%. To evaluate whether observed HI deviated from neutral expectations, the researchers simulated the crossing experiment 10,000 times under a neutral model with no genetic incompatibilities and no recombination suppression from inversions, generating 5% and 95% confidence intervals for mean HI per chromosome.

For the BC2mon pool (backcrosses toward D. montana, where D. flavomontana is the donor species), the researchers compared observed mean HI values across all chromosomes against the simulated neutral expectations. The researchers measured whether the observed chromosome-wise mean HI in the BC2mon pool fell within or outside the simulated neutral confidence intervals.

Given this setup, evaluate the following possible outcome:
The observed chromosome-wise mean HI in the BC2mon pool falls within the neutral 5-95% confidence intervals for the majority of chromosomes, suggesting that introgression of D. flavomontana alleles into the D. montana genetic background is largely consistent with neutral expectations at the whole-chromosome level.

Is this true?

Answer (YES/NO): YES